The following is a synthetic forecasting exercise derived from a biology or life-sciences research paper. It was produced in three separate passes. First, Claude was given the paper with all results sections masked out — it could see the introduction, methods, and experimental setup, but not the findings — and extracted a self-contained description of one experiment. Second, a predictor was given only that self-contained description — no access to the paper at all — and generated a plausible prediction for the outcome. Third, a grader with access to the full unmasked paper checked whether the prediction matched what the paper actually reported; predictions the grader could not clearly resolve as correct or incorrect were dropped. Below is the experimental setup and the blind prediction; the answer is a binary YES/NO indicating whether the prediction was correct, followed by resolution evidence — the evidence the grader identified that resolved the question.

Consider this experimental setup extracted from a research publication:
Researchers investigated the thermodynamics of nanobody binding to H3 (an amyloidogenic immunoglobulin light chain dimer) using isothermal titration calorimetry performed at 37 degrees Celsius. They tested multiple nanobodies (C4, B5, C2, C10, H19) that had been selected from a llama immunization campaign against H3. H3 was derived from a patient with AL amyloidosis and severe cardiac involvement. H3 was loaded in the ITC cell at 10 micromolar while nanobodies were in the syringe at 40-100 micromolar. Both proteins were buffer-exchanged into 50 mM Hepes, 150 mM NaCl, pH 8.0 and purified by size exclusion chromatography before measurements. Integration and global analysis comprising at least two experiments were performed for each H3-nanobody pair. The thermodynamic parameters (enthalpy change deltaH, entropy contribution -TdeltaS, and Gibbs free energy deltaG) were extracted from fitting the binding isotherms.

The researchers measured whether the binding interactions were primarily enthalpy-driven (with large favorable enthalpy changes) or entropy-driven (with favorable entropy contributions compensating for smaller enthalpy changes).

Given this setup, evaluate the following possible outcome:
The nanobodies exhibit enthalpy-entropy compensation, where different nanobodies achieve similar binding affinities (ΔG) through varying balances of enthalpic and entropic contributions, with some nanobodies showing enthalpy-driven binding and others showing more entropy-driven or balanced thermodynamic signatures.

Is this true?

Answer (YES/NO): NO